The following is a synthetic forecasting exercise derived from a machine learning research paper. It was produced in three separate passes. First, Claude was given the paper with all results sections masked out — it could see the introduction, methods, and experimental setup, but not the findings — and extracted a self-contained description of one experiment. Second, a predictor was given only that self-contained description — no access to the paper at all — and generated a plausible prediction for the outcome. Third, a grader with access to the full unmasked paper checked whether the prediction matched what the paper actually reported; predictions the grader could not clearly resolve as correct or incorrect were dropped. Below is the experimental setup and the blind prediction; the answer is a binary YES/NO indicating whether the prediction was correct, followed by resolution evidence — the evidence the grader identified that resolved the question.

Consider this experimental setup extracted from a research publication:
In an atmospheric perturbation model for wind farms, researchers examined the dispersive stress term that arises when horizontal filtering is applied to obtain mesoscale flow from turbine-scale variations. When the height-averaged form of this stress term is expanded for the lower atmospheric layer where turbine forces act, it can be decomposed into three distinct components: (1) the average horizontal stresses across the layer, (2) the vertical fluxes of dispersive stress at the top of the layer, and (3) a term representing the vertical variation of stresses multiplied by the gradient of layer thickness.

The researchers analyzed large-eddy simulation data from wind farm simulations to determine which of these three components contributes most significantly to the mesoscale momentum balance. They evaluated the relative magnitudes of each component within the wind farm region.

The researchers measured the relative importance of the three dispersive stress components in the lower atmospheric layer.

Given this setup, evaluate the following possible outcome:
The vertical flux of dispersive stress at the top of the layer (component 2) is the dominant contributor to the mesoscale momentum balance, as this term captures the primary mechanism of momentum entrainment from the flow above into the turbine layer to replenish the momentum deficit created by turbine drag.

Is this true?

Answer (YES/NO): NO